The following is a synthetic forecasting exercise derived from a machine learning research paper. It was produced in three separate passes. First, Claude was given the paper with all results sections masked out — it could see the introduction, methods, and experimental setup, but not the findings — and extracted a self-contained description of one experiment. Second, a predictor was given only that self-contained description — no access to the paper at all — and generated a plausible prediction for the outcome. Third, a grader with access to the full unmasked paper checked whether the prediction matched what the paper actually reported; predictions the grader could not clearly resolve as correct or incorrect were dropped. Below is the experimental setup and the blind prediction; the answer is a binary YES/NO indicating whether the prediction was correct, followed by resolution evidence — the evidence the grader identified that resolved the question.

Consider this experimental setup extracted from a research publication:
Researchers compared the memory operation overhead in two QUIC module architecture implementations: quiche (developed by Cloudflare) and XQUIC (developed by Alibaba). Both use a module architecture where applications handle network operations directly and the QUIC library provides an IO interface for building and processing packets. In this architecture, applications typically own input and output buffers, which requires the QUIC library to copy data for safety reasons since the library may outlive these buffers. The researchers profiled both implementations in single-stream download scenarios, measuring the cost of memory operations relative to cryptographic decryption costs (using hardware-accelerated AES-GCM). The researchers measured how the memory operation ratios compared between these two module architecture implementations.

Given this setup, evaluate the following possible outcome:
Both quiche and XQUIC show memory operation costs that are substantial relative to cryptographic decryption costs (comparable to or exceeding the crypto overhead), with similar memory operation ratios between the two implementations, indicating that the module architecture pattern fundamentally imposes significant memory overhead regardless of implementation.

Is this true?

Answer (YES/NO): NO